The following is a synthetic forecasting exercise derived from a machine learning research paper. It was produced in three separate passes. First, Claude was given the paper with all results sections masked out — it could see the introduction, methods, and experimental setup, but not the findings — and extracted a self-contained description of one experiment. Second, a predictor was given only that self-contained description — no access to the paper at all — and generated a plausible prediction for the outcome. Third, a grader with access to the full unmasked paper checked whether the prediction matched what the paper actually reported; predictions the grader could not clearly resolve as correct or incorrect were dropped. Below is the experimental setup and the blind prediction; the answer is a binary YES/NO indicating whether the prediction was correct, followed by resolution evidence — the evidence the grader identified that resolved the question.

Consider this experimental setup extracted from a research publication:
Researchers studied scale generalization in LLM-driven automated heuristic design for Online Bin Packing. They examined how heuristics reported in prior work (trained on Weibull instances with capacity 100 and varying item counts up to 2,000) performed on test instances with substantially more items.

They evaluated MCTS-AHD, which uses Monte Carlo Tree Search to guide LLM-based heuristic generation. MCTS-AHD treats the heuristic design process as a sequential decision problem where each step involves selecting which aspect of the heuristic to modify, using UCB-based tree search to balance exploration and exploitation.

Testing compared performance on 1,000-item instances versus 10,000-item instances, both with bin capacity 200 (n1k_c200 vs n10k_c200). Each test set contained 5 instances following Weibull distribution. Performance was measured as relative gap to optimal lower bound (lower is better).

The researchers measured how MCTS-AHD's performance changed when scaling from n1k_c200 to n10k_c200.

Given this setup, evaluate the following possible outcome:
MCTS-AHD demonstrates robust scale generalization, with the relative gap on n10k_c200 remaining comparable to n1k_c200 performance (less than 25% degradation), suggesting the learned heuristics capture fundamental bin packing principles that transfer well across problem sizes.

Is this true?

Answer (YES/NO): NO